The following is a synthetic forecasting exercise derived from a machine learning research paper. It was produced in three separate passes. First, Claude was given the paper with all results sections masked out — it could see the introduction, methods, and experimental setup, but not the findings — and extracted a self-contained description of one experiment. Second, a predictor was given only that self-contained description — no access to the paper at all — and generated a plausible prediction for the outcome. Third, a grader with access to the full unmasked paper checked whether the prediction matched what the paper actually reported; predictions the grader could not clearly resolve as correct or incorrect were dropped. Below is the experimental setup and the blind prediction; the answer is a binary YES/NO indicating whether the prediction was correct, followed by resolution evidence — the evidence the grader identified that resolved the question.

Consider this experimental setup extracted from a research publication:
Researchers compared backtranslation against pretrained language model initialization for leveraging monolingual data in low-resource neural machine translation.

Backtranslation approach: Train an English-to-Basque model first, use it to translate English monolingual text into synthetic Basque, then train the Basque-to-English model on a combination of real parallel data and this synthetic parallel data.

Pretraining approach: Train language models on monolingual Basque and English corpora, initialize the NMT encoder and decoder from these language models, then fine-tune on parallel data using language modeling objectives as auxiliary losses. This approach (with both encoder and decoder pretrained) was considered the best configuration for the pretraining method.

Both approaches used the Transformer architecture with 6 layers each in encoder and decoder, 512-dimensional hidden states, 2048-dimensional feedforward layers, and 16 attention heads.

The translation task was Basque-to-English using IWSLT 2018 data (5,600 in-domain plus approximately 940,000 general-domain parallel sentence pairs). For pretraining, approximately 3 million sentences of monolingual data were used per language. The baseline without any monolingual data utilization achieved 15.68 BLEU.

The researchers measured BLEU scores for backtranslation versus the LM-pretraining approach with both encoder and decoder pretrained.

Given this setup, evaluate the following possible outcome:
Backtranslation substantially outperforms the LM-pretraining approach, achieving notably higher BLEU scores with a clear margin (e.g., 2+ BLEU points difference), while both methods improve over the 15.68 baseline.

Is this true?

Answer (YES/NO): YES